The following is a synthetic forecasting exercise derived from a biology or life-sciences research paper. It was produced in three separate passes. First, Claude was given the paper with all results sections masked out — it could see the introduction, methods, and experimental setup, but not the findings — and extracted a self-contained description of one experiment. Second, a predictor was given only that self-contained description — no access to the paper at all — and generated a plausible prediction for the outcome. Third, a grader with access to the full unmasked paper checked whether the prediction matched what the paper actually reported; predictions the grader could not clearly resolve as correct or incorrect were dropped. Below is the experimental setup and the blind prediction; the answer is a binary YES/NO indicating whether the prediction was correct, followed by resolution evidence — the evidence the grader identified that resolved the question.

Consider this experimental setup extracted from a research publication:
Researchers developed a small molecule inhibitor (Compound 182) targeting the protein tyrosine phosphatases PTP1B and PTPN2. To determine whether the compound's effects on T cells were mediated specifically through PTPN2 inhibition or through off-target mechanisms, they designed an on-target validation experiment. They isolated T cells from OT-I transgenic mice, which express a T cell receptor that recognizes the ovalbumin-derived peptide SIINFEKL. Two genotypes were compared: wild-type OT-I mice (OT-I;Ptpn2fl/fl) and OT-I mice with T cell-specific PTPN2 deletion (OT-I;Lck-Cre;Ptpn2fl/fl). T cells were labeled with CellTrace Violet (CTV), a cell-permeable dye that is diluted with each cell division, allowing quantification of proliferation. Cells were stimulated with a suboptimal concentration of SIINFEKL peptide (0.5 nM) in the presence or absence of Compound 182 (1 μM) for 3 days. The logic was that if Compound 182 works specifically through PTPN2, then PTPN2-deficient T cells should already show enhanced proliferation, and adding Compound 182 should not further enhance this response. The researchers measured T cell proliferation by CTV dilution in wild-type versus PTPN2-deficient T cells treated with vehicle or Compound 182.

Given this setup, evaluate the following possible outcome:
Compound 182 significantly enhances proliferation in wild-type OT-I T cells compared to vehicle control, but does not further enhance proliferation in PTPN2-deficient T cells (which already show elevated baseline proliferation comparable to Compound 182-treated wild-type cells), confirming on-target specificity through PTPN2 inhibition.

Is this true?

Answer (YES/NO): NO